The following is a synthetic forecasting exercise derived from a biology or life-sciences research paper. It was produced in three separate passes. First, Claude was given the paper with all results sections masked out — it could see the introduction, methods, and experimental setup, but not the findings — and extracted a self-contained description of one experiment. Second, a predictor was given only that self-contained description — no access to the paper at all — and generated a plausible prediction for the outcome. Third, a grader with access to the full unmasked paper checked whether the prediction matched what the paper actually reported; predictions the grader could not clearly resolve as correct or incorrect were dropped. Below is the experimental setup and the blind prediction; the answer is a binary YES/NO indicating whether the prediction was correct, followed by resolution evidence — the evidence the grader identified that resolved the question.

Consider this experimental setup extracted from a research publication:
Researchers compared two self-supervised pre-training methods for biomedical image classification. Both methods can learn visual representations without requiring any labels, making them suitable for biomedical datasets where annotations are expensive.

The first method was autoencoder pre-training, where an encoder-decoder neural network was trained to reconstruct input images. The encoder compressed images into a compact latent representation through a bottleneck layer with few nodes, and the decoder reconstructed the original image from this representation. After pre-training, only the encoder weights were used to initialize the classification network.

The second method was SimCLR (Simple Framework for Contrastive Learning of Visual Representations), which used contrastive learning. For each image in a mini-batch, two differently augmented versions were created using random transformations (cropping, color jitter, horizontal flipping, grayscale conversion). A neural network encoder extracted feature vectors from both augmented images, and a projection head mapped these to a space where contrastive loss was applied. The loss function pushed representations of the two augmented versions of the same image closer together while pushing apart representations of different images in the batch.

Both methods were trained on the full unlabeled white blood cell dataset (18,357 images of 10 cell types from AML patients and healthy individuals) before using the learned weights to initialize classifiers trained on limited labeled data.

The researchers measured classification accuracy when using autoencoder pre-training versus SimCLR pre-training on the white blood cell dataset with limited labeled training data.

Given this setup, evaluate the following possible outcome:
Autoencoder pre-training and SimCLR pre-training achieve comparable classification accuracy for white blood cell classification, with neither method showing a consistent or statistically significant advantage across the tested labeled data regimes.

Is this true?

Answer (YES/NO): YES